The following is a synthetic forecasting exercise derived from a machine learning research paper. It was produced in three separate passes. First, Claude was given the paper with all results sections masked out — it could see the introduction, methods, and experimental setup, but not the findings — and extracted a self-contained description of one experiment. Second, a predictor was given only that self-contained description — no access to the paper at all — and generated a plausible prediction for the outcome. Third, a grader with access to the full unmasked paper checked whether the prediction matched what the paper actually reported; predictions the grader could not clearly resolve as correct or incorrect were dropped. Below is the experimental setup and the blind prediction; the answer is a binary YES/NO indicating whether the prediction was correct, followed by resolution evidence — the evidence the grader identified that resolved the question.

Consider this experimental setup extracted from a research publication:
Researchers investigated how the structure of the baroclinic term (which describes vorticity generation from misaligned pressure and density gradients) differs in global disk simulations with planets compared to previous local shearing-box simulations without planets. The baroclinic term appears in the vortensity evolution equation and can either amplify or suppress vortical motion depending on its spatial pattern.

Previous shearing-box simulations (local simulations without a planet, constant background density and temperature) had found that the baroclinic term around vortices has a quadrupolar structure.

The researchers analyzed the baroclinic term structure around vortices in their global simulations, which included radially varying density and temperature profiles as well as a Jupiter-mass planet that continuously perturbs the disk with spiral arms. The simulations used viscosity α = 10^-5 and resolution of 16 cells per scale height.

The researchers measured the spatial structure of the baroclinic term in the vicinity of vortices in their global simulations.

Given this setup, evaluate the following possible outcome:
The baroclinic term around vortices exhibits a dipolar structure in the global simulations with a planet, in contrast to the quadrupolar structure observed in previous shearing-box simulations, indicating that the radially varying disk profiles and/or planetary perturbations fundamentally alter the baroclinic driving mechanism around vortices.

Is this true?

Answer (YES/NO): YES